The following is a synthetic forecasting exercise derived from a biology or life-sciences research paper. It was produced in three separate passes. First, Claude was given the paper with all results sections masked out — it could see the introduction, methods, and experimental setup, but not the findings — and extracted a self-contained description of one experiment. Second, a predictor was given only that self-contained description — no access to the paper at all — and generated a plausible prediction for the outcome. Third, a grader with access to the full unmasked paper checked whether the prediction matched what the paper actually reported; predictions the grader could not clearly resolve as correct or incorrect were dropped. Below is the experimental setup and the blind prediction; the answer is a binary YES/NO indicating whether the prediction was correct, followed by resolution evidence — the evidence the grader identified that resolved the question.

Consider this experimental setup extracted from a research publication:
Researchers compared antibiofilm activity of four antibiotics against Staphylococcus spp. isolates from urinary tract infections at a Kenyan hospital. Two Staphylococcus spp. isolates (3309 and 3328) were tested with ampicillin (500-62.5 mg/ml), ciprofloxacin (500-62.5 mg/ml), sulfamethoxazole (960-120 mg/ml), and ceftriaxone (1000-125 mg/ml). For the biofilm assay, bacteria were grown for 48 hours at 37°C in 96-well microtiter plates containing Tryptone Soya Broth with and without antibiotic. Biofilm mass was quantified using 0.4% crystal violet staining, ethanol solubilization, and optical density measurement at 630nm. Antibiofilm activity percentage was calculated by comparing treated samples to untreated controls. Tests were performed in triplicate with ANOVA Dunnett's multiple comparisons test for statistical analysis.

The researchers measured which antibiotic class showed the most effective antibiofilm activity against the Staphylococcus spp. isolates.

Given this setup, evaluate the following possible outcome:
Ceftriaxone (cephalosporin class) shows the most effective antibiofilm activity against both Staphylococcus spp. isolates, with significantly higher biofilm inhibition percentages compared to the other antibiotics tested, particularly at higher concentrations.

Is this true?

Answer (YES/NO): NO